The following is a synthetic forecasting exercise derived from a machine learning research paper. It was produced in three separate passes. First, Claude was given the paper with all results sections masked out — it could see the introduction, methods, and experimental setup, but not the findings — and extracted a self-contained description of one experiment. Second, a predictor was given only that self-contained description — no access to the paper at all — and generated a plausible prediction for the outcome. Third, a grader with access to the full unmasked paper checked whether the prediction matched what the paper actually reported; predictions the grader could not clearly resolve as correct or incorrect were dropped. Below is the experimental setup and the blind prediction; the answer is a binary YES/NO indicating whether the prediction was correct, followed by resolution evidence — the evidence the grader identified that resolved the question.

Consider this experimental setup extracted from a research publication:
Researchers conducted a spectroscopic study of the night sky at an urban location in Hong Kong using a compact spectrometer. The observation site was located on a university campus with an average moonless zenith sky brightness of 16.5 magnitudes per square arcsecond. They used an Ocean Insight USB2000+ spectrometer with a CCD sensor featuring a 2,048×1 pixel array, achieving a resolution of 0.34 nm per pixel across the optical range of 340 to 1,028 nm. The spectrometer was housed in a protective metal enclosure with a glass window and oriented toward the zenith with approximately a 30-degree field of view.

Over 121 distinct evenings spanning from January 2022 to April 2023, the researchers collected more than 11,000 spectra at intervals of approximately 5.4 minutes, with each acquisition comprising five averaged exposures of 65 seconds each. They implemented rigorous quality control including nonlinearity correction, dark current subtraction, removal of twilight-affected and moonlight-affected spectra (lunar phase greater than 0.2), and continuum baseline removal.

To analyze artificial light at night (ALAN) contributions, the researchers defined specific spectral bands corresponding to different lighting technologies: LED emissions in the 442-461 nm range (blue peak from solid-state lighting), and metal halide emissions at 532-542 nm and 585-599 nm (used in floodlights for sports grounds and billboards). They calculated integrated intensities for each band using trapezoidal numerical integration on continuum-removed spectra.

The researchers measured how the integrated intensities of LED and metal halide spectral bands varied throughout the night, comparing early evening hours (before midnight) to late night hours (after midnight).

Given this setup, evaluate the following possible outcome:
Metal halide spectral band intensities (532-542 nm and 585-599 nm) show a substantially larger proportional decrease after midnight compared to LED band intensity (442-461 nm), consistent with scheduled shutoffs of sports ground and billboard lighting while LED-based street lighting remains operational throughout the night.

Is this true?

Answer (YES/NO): NO